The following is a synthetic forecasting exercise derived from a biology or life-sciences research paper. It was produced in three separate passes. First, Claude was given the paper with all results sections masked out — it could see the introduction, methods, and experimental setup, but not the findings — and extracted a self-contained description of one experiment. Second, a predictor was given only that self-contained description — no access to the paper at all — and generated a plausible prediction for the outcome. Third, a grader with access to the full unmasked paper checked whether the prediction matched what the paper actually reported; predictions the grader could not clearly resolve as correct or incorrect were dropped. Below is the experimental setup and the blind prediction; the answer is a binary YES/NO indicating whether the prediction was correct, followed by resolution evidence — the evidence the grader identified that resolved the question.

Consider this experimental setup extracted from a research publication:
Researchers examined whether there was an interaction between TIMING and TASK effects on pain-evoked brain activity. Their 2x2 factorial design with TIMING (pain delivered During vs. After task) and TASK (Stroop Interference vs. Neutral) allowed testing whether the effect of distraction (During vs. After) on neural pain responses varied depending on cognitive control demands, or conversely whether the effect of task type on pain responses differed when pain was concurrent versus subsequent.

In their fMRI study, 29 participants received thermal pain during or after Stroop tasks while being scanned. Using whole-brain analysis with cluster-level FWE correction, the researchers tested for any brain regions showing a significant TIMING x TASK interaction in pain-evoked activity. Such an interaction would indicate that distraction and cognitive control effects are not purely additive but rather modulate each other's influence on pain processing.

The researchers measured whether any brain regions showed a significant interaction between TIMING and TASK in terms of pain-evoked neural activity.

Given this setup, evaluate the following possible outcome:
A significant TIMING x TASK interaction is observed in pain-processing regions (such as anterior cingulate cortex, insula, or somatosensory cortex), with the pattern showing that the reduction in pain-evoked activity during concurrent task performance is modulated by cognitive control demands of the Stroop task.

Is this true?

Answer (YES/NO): NO